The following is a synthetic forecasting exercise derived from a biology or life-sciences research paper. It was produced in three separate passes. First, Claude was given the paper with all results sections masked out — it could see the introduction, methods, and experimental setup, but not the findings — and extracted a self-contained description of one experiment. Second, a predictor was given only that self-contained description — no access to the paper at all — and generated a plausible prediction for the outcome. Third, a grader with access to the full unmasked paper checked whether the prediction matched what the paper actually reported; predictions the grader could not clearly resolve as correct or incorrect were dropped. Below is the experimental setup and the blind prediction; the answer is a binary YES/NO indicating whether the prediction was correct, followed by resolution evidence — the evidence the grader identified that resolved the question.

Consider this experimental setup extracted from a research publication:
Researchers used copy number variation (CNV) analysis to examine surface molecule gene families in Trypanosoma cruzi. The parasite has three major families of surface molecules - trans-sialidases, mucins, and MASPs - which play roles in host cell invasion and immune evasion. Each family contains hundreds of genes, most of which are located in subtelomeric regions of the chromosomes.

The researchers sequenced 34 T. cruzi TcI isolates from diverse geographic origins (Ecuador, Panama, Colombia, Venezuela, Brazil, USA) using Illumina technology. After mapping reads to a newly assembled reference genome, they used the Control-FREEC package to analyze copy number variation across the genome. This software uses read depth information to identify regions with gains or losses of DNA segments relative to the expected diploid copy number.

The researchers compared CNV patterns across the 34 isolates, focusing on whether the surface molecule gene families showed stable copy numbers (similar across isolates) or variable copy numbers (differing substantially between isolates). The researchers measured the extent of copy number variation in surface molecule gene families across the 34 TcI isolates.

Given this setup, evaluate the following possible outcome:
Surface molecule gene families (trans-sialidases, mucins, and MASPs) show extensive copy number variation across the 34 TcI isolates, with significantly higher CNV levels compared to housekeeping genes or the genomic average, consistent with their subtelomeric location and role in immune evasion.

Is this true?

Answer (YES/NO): YES